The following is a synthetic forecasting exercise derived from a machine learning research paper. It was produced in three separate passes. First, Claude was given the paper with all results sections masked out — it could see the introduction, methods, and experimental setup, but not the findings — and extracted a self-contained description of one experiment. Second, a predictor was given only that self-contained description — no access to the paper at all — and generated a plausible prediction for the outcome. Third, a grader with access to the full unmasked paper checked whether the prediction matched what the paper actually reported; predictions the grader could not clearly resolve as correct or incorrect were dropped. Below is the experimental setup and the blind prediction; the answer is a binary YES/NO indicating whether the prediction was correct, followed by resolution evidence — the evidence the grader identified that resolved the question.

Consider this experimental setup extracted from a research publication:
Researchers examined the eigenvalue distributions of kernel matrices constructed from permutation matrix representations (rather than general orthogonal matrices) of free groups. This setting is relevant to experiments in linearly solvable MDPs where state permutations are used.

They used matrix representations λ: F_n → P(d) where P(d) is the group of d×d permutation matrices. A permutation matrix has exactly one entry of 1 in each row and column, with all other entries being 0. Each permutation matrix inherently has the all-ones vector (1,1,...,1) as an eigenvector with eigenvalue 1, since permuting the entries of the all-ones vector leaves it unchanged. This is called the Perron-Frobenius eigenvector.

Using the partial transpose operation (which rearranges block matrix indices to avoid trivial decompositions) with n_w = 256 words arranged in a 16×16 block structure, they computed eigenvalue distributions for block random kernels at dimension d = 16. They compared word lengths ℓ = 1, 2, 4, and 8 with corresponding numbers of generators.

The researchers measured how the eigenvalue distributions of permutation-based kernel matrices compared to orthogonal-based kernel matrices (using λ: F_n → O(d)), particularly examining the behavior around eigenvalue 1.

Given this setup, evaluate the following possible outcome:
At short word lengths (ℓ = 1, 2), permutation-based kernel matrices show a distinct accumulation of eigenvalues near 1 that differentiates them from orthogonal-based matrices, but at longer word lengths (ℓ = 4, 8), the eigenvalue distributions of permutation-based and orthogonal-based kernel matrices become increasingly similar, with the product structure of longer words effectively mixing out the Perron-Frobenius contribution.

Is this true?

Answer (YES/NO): NO